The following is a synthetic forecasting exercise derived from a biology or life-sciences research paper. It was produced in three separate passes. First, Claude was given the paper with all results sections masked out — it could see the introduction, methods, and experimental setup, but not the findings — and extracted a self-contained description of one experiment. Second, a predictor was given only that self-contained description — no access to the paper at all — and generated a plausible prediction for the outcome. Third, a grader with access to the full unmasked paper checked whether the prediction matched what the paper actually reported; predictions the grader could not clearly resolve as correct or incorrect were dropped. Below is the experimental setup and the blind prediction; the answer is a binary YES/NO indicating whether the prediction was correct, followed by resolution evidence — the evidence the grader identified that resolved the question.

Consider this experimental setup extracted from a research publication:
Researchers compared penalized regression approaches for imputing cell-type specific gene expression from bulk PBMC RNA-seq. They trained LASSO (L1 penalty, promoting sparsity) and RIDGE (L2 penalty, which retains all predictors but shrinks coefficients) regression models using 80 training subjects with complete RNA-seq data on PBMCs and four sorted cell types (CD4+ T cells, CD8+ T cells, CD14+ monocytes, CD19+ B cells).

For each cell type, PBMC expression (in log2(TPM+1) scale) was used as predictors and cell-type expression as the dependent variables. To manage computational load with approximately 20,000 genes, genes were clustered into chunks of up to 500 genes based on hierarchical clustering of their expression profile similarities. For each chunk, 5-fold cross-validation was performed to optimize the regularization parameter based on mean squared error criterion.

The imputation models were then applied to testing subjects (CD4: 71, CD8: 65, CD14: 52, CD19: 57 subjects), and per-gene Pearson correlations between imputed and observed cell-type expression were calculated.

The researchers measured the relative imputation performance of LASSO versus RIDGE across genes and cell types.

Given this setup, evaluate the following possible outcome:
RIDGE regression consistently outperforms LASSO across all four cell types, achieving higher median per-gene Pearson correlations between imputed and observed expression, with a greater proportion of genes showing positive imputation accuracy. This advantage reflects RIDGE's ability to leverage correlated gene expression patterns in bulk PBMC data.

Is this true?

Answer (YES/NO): NO